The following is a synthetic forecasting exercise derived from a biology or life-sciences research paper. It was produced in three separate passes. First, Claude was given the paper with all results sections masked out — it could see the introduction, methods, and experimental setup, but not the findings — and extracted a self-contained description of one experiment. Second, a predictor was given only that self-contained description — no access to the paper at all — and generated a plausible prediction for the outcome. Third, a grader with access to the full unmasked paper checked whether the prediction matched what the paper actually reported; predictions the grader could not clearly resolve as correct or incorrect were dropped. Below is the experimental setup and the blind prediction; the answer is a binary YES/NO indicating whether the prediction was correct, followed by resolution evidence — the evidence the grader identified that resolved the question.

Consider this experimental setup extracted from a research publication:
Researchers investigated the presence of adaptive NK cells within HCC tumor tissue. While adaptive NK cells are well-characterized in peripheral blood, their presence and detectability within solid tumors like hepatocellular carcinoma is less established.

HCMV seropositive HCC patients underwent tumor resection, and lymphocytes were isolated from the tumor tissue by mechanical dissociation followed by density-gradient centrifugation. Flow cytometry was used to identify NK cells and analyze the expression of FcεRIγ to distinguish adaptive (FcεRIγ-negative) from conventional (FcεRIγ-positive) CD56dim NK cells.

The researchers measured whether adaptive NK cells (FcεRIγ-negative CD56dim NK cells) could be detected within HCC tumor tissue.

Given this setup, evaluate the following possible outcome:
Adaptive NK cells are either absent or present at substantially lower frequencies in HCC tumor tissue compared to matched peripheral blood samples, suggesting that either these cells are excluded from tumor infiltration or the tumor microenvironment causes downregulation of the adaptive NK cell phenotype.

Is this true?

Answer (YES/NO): NO